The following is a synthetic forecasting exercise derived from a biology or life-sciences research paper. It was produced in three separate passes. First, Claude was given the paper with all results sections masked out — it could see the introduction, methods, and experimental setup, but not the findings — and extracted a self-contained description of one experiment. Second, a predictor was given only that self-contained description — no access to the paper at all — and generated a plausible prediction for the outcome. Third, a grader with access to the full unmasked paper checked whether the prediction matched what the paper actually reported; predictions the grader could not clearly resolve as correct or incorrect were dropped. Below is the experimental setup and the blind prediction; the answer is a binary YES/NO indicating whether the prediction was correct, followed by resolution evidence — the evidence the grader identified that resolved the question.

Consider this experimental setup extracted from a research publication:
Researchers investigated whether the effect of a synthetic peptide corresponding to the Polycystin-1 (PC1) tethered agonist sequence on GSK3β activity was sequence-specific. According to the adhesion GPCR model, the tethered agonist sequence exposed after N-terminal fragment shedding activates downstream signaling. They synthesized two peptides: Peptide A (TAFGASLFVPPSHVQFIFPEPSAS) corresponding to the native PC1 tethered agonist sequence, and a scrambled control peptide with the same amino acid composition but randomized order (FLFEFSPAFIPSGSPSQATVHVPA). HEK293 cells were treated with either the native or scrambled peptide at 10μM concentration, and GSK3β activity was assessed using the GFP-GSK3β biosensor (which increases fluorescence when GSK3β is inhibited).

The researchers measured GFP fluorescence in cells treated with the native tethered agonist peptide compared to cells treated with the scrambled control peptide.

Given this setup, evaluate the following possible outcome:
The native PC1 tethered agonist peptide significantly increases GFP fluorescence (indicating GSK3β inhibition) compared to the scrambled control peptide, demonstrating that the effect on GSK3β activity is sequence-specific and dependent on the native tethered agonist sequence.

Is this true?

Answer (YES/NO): YES